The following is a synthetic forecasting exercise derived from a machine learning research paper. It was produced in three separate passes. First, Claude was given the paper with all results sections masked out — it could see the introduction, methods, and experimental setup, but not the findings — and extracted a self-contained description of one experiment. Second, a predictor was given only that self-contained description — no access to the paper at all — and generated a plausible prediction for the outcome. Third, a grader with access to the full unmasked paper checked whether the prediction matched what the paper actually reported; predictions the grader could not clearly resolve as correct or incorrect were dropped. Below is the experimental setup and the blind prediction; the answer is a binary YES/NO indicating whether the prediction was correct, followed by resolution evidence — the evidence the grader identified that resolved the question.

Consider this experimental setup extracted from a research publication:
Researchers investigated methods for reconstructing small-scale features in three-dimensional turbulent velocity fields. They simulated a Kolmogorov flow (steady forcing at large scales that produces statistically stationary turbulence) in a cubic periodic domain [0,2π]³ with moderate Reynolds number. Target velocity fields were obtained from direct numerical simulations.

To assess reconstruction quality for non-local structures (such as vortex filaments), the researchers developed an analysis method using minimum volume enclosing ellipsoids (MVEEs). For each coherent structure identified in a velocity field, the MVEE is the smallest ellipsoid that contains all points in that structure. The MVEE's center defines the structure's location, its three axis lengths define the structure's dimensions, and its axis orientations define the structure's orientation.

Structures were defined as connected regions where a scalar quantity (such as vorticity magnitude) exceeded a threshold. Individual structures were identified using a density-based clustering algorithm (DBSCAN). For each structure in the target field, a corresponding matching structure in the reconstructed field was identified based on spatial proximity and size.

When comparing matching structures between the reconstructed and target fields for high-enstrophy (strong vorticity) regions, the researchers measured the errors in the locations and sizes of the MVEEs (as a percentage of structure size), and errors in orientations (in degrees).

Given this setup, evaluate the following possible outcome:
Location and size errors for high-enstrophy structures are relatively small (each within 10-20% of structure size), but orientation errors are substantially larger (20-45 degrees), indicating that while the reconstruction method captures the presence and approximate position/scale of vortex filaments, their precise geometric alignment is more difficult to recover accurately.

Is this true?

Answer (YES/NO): NO